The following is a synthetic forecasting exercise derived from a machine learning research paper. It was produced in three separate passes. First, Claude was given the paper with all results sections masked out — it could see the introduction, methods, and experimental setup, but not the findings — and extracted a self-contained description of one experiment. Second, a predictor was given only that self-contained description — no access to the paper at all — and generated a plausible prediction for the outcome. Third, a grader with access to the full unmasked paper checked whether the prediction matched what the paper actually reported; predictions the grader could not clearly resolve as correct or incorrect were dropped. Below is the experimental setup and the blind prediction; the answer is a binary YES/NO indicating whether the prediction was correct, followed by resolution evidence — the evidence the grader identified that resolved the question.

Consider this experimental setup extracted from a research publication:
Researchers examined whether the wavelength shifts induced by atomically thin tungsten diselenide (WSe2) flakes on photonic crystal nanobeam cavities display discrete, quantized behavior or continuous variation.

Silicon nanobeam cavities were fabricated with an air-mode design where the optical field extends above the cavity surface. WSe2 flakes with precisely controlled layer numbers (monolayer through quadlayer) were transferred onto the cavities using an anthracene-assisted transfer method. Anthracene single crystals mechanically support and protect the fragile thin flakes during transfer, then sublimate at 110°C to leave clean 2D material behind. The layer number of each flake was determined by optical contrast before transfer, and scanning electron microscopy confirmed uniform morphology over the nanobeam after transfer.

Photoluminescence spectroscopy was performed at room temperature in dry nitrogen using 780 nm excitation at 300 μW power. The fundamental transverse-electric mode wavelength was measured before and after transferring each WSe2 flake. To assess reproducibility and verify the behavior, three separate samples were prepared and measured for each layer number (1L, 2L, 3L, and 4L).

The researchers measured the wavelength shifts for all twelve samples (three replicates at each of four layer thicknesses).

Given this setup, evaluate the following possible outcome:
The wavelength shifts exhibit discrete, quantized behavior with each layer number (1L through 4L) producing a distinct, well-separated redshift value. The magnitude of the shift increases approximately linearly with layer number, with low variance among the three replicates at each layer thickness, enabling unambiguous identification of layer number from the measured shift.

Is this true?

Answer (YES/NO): YES